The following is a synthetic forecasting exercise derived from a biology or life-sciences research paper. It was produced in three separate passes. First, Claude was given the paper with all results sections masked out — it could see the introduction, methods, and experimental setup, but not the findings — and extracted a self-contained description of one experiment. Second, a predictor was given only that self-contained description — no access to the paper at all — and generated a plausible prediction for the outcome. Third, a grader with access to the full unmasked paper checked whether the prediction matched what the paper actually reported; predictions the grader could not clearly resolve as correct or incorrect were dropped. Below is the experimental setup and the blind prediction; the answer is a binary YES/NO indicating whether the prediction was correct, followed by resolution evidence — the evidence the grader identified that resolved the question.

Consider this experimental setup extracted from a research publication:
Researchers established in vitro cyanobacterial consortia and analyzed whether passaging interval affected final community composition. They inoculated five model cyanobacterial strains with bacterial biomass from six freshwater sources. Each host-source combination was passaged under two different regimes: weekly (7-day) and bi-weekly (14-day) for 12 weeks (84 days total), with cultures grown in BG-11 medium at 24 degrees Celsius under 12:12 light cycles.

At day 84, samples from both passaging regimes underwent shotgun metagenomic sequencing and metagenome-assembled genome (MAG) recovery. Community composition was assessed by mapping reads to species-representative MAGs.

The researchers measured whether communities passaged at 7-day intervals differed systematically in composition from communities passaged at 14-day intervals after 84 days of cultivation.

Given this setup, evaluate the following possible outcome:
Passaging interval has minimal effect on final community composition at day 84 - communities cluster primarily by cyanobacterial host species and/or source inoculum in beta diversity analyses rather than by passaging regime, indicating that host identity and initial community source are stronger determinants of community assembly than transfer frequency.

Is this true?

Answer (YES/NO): YES